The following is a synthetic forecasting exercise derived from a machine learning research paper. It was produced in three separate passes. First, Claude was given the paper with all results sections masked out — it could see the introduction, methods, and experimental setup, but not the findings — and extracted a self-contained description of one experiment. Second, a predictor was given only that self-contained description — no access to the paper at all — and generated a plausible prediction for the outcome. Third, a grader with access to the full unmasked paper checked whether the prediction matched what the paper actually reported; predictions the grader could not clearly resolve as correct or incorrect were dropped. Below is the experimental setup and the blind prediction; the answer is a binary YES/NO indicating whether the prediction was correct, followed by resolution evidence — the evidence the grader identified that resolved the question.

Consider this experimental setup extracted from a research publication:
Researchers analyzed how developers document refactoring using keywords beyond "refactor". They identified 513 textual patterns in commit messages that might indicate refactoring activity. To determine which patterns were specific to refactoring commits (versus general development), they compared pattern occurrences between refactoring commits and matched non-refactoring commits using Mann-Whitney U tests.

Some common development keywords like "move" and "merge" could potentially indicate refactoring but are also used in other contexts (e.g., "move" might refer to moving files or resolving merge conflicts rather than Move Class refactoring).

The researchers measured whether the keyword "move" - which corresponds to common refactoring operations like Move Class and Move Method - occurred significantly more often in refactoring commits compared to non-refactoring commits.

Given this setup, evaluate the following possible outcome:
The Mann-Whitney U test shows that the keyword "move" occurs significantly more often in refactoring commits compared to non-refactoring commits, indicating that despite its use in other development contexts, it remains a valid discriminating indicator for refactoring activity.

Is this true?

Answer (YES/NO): NO